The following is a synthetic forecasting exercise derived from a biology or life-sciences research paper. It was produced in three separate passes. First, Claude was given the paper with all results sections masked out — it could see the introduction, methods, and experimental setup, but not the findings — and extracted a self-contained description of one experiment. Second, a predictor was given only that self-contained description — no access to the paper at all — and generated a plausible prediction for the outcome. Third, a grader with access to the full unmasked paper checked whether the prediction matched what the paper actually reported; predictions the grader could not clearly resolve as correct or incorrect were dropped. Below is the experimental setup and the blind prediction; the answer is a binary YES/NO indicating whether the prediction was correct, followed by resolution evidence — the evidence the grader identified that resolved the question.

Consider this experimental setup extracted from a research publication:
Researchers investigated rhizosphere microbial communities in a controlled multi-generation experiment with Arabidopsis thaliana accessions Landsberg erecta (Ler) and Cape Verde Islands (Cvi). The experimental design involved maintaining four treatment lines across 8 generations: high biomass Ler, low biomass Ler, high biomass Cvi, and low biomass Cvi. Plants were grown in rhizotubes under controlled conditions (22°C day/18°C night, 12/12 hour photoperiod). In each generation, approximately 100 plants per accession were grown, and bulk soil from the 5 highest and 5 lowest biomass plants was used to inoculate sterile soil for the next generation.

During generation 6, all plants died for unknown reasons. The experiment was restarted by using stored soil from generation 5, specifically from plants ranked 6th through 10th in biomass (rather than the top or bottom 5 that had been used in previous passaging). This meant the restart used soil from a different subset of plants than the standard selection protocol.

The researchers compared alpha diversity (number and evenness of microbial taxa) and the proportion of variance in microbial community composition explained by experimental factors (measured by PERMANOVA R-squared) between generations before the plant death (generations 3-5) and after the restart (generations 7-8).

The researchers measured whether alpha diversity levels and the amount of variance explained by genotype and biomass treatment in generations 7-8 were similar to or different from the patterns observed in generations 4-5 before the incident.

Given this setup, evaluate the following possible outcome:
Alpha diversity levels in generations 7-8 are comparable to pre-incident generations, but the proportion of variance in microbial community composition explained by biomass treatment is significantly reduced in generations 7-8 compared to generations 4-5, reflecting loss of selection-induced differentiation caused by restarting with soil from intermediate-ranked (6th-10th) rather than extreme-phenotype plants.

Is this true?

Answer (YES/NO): NO